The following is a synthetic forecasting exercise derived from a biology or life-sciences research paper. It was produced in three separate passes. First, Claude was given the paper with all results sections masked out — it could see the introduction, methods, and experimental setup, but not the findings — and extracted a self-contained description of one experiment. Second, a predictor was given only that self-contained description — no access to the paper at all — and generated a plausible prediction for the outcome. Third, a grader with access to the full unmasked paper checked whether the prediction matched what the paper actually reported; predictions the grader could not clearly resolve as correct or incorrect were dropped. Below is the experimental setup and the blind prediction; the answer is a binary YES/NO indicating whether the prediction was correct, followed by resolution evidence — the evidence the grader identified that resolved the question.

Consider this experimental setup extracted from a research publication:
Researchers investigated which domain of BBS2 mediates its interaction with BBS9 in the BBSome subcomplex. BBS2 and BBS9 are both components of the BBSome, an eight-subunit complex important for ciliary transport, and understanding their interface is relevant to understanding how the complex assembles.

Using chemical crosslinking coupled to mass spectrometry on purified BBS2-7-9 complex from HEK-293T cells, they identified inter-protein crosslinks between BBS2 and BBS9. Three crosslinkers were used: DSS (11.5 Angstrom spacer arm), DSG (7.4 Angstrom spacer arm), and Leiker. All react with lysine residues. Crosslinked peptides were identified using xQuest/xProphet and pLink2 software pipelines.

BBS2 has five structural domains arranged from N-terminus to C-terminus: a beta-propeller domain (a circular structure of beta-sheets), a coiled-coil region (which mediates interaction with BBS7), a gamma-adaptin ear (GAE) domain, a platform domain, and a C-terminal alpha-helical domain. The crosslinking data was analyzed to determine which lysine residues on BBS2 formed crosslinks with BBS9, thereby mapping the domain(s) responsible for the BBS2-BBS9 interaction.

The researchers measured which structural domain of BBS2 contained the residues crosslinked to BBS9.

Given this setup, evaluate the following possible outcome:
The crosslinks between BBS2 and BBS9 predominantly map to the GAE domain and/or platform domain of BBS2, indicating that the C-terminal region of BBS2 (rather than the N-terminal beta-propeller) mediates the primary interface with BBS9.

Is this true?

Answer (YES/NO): NO